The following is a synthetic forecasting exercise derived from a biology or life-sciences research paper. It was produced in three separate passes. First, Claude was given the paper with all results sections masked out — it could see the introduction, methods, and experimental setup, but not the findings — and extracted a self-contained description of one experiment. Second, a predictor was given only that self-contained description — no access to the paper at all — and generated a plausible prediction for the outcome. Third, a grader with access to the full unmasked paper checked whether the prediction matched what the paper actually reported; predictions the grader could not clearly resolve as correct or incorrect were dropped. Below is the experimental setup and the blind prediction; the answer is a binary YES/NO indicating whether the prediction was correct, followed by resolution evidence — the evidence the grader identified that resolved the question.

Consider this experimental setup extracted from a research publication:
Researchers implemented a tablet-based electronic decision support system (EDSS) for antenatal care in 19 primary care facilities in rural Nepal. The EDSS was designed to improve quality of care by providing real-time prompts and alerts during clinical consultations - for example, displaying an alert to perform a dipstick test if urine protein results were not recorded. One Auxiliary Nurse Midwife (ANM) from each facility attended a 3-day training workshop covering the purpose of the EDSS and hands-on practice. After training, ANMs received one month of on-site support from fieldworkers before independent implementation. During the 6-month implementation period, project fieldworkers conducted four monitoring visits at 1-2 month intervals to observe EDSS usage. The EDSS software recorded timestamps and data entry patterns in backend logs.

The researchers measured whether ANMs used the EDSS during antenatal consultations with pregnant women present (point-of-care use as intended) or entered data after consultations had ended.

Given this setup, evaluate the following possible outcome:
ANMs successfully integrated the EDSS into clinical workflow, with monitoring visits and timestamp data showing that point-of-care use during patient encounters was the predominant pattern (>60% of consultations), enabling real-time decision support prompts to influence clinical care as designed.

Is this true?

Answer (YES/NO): NO